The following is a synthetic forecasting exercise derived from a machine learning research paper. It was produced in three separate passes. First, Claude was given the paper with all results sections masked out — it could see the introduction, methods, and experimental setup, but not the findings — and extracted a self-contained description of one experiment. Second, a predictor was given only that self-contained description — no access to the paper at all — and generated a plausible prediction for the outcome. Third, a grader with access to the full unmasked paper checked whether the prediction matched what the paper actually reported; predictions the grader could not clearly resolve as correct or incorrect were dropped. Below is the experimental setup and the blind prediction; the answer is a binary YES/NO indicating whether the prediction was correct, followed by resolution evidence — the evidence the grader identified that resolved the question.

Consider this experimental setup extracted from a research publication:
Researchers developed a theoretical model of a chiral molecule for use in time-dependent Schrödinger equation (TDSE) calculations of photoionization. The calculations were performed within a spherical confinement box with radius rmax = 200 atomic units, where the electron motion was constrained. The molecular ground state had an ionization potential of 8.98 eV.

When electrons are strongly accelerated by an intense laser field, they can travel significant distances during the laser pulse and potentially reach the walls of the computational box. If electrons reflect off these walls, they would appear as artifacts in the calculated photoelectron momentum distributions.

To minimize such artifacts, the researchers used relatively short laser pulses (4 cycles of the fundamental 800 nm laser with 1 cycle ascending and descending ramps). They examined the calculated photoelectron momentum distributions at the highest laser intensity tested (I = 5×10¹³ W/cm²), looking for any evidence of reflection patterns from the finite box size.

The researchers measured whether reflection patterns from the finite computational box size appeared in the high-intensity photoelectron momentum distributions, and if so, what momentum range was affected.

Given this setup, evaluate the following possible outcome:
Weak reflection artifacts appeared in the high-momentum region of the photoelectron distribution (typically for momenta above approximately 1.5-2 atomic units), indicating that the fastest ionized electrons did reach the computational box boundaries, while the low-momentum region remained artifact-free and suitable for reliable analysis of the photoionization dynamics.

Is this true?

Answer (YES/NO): NO